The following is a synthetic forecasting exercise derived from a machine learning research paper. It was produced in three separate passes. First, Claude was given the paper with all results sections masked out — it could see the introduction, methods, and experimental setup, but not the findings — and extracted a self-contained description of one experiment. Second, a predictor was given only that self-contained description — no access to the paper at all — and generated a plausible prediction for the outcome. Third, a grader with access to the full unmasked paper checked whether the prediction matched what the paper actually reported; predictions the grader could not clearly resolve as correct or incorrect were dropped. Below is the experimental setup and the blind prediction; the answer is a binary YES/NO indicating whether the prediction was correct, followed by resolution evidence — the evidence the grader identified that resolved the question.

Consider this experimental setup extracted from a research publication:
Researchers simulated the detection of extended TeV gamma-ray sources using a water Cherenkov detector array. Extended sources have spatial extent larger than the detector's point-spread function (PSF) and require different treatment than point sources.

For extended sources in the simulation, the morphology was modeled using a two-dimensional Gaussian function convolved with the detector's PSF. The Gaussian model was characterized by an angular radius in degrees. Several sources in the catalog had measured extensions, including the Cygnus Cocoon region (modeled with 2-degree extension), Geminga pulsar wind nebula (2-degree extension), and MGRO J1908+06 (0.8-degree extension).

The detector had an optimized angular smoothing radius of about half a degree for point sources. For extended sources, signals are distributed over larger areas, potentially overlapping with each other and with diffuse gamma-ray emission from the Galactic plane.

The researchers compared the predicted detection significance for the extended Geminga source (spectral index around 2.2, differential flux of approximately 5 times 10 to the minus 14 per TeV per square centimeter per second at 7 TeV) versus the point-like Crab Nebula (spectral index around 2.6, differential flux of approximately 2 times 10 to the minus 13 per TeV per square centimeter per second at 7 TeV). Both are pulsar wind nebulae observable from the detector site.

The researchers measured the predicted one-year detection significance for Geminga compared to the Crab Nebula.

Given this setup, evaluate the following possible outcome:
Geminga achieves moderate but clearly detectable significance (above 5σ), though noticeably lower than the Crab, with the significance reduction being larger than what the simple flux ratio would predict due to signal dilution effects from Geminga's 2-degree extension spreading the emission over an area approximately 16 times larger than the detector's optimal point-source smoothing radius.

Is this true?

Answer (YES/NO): YES